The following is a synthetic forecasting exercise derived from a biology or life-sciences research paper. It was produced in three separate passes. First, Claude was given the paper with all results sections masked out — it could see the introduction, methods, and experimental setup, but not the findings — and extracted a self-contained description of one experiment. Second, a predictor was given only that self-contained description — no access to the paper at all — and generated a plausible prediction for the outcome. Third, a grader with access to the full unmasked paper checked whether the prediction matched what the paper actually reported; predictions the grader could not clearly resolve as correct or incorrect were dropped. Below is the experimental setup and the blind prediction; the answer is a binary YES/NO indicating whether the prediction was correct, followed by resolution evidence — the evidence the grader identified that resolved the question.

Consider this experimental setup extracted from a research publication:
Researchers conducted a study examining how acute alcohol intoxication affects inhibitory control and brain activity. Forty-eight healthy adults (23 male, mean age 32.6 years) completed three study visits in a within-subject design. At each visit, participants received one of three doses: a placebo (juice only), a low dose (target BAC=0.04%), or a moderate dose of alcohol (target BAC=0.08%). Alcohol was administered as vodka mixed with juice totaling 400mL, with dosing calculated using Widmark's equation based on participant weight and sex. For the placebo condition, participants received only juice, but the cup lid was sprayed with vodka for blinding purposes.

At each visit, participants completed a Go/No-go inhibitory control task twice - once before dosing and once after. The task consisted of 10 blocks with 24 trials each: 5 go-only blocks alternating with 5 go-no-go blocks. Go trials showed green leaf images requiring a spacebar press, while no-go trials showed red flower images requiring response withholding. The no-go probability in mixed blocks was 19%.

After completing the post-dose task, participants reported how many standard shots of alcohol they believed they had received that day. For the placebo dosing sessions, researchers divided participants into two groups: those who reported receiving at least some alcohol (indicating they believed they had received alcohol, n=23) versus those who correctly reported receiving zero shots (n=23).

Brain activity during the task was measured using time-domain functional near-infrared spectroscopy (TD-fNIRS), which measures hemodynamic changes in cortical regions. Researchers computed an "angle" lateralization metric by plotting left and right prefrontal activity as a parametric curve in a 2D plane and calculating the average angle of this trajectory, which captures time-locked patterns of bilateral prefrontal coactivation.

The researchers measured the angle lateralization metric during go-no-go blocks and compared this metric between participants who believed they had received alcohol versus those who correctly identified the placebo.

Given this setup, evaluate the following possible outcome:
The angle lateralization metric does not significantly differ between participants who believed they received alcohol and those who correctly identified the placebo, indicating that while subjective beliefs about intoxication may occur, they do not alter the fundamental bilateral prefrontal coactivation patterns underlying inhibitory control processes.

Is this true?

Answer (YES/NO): NO